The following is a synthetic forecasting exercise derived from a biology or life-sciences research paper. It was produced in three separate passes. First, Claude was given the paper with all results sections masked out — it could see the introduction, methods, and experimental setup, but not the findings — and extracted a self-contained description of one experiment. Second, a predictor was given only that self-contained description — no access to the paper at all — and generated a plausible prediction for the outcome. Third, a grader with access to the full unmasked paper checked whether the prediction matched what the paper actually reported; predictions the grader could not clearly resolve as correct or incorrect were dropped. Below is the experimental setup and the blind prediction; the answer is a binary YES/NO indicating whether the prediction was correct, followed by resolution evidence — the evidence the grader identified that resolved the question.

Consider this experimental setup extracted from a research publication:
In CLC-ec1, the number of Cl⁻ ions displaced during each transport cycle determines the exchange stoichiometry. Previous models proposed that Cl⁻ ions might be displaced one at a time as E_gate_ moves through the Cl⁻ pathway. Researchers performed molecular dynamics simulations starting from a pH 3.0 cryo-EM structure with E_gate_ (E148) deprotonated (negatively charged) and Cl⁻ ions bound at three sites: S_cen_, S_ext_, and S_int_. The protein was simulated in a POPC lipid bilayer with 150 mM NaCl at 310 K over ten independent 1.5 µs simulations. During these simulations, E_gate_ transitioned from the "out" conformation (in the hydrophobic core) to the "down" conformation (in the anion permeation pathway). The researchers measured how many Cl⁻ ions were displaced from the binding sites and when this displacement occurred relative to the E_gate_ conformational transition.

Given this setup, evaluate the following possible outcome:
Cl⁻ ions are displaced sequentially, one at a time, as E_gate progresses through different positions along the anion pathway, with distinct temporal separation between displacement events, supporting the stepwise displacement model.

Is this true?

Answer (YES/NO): NO